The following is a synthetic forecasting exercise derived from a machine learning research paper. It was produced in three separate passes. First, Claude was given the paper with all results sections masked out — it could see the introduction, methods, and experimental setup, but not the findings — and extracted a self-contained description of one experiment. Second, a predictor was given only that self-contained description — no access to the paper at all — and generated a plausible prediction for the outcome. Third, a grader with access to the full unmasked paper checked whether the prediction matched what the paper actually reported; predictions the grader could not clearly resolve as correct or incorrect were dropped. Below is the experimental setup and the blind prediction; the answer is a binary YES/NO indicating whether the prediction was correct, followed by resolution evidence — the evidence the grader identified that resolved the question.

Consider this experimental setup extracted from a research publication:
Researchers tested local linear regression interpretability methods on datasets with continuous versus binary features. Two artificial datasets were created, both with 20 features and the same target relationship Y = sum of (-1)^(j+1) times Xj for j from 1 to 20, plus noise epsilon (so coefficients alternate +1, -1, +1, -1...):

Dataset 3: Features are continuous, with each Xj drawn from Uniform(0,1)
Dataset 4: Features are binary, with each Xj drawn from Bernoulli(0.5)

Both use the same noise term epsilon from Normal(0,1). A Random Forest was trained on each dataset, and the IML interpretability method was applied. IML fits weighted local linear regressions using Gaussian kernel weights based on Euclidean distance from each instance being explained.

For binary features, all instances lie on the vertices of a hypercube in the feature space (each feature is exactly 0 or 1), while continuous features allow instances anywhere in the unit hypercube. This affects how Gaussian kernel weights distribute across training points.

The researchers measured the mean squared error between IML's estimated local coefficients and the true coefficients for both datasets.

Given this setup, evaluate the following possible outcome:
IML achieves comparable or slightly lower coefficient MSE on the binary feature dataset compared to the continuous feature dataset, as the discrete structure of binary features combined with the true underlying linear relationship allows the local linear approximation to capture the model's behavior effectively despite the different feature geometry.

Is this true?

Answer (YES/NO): NO